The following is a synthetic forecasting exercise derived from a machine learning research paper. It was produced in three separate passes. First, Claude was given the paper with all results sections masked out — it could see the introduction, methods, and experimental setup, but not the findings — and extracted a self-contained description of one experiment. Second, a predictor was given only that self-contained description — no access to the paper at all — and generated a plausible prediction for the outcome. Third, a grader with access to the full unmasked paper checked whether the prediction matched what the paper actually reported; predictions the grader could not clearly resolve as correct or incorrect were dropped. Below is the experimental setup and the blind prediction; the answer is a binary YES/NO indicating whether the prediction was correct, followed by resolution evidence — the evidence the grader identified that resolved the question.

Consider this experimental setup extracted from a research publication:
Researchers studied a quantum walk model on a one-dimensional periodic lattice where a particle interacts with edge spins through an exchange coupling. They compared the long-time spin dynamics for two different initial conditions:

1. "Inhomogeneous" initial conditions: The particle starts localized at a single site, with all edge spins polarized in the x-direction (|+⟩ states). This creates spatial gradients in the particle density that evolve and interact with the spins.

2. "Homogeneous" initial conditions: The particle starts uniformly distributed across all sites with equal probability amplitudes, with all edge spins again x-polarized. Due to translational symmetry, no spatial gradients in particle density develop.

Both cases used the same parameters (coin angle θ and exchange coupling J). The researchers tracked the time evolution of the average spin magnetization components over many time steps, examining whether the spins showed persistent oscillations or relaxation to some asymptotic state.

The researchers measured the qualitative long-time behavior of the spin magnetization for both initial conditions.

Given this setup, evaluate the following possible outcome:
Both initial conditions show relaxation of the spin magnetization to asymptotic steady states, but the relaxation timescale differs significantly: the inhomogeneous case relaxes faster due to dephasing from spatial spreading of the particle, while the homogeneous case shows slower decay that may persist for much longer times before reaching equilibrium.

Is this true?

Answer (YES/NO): NO